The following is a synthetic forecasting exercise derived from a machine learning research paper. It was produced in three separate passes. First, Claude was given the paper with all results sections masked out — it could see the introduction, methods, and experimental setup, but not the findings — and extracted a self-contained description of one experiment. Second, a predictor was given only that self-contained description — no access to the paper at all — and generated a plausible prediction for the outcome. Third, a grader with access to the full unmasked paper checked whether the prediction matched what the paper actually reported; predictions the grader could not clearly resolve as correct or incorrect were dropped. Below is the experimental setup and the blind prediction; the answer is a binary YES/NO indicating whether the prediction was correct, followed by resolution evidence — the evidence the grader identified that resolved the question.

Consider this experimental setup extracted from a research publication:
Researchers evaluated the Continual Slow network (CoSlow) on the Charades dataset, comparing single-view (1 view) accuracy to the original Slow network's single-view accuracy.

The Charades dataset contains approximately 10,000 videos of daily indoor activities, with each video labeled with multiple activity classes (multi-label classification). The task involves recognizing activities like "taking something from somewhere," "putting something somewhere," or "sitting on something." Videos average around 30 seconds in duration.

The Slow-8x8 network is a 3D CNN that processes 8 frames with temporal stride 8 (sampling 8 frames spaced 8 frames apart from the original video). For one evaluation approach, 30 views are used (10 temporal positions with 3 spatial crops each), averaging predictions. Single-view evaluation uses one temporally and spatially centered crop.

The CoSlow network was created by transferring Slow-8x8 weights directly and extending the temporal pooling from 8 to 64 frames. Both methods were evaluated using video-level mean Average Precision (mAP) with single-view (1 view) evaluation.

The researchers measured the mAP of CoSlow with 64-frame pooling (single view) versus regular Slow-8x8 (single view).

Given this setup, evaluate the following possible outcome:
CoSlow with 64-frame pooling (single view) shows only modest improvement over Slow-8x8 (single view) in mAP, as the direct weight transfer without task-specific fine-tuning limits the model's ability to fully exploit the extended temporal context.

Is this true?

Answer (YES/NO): YES